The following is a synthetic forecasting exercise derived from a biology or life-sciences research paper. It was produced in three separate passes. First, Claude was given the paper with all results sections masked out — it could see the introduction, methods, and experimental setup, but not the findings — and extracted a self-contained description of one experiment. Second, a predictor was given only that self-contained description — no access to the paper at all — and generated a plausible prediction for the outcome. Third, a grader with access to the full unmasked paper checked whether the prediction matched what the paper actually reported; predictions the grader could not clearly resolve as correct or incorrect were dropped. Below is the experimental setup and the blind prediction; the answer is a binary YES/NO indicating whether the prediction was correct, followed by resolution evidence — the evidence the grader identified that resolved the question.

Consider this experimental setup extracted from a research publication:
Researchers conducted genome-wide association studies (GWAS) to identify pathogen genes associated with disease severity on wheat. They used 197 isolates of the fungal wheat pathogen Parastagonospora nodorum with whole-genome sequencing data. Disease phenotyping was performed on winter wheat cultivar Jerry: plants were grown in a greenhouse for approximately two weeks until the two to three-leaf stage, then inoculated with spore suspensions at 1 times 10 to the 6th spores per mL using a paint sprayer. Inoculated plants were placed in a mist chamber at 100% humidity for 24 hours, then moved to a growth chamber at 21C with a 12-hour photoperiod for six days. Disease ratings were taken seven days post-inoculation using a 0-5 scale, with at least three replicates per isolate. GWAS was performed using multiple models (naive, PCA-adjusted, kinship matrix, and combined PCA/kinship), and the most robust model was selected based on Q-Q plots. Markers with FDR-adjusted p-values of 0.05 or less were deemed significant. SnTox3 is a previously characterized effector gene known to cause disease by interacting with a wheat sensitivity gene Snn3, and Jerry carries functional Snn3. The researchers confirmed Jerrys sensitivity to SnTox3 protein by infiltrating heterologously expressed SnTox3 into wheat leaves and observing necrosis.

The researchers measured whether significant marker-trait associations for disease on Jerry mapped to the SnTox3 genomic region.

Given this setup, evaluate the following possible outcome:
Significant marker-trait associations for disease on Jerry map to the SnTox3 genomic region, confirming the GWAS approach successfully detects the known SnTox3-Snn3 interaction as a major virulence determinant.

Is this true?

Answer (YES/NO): NO